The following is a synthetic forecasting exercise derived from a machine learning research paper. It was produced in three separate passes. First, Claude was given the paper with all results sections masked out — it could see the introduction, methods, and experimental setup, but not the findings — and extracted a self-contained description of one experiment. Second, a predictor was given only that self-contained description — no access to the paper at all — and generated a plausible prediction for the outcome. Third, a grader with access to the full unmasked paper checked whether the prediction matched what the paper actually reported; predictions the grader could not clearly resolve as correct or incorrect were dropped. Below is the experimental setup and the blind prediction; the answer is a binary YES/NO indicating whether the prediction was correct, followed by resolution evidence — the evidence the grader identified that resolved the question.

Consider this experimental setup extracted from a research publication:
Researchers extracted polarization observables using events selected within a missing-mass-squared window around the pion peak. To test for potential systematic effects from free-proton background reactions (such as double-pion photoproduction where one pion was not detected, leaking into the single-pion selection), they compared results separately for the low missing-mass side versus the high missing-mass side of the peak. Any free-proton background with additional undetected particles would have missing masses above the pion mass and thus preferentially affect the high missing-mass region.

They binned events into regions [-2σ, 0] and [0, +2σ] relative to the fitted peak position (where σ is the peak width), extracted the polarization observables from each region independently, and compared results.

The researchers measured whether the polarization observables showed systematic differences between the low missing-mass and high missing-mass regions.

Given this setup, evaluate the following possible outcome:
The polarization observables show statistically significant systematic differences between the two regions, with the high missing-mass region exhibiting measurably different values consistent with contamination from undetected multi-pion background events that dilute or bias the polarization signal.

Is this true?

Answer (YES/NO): NO